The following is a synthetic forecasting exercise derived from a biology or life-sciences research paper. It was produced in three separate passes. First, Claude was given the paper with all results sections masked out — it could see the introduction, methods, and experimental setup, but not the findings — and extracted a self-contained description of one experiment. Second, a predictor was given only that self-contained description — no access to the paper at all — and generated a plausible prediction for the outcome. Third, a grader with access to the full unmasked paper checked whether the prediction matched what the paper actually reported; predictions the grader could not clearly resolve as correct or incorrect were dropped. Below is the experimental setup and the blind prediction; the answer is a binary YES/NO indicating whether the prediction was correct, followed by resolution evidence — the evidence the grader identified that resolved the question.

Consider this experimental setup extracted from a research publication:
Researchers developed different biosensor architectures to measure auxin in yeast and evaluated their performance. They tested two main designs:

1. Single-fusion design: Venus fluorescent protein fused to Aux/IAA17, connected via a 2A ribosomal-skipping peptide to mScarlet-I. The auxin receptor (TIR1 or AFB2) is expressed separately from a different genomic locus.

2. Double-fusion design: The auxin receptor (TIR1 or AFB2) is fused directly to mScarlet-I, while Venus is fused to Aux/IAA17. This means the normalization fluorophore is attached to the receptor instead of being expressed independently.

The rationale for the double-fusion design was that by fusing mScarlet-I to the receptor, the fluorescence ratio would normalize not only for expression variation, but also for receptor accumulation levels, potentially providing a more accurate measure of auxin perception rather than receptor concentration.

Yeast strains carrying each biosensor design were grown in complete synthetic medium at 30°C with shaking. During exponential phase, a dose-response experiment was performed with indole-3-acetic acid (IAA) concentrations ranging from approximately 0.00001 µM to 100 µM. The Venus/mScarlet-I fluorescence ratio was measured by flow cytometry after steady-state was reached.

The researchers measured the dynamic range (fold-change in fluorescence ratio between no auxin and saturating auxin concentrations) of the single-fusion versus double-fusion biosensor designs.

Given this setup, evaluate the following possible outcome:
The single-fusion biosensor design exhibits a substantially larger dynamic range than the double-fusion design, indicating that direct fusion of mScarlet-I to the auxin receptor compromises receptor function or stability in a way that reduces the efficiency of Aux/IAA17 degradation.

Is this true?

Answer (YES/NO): NO